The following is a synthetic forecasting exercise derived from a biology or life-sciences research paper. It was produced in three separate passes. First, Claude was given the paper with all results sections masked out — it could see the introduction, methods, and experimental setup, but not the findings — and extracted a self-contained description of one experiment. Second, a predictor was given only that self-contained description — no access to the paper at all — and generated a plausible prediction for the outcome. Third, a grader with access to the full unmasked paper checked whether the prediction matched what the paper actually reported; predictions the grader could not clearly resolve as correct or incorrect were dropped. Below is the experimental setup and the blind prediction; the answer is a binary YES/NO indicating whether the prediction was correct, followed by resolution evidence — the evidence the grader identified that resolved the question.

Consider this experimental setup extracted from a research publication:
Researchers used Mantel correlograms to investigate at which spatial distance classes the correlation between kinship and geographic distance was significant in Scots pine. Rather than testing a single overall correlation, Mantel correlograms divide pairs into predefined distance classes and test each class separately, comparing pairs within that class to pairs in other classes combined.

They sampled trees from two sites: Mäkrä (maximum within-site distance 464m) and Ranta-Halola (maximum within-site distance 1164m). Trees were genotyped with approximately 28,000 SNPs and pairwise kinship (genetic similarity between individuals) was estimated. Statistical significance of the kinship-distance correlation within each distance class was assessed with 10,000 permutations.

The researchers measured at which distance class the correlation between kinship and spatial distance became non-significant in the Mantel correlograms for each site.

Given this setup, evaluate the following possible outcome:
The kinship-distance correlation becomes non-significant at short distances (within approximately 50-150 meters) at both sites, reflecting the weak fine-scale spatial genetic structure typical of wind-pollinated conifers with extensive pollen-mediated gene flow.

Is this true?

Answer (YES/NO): NO